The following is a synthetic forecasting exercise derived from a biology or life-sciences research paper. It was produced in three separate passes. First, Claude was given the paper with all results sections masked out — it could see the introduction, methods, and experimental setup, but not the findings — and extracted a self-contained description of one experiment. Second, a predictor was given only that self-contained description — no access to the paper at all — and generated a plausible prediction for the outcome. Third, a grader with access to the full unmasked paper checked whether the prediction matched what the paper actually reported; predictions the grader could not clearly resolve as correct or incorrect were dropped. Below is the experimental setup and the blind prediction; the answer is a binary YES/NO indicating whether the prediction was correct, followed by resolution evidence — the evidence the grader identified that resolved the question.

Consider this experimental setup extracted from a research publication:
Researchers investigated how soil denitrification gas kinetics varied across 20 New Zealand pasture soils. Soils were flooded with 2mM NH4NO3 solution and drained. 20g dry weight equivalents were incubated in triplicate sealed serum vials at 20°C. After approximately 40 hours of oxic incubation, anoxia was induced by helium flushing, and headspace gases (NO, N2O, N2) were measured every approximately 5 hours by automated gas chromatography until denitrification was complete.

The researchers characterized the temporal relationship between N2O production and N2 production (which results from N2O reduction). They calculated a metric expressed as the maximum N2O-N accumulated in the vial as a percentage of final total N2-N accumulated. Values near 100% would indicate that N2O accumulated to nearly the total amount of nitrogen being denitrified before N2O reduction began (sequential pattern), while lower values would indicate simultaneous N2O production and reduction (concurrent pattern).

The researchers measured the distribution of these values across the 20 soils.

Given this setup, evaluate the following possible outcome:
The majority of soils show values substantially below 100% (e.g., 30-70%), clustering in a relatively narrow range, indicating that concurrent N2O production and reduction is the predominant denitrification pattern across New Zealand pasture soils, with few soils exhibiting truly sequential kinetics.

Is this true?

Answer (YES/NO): NO